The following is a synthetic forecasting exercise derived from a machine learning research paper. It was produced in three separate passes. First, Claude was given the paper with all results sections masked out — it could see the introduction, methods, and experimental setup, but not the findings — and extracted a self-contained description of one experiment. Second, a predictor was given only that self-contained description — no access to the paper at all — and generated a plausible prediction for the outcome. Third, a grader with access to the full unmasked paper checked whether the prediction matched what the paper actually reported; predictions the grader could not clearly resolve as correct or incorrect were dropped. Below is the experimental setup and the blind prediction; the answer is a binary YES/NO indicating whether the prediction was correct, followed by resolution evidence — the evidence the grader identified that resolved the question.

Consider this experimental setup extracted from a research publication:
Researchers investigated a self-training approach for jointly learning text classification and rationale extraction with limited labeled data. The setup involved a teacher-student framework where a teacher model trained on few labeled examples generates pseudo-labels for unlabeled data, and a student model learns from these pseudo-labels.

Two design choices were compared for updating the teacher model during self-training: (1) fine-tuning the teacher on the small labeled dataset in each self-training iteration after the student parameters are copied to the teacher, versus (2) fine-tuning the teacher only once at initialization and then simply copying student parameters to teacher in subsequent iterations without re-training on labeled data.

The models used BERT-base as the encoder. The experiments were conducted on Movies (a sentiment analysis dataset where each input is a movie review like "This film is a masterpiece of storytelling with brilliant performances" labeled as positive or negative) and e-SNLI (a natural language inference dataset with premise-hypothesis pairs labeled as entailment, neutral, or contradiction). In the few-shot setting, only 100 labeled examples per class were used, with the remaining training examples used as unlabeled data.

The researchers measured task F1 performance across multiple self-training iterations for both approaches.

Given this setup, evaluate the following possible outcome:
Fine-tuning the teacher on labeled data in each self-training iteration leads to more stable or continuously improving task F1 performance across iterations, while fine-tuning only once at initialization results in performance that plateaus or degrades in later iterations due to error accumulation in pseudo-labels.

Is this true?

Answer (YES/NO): YES